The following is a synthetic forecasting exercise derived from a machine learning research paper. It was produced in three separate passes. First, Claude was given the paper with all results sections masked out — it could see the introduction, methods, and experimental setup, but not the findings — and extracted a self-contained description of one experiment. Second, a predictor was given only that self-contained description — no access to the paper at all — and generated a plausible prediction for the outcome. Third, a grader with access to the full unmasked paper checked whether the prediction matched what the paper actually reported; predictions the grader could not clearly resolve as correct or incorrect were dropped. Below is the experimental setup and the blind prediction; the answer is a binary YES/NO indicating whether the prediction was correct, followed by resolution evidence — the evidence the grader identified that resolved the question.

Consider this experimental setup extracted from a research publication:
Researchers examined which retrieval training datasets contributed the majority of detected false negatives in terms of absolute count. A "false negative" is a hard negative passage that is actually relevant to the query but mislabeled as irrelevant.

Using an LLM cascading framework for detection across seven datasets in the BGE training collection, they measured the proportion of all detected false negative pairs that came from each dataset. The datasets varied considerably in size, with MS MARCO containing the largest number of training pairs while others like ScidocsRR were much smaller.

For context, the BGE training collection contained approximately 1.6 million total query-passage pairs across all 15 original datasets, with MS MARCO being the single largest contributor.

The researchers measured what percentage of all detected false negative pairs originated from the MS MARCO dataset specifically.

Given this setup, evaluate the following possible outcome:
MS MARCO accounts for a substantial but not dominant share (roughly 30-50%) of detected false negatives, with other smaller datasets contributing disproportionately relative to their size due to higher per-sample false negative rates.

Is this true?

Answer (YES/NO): NO